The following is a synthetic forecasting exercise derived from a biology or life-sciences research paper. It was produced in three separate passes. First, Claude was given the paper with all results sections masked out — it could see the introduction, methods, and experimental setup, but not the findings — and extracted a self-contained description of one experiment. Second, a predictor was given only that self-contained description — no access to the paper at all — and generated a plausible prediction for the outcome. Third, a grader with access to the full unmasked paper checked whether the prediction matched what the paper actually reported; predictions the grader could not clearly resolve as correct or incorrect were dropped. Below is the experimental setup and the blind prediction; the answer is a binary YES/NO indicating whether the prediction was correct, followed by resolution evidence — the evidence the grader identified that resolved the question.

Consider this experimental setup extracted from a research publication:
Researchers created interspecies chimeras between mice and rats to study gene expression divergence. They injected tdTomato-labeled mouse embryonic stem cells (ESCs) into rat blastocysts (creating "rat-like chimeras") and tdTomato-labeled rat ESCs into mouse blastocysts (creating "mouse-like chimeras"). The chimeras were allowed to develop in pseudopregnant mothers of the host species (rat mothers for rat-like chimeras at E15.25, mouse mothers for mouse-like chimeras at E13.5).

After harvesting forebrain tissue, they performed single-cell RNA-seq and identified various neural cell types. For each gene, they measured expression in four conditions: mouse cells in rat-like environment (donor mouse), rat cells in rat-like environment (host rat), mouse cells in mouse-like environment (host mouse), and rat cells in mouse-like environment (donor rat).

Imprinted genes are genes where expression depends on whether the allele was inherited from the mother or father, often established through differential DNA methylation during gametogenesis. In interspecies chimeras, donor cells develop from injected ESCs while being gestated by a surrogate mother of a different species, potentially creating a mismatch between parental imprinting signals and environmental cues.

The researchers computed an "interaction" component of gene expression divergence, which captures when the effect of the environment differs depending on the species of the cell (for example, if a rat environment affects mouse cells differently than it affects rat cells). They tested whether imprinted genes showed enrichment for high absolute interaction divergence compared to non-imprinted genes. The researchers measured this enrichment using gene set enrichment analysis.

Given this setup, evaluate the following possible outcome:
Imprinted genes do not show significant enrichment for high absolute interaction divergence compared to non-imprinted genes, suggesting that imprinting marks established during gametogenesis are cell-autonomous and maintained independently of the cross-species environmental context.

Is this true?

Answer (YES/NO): NO